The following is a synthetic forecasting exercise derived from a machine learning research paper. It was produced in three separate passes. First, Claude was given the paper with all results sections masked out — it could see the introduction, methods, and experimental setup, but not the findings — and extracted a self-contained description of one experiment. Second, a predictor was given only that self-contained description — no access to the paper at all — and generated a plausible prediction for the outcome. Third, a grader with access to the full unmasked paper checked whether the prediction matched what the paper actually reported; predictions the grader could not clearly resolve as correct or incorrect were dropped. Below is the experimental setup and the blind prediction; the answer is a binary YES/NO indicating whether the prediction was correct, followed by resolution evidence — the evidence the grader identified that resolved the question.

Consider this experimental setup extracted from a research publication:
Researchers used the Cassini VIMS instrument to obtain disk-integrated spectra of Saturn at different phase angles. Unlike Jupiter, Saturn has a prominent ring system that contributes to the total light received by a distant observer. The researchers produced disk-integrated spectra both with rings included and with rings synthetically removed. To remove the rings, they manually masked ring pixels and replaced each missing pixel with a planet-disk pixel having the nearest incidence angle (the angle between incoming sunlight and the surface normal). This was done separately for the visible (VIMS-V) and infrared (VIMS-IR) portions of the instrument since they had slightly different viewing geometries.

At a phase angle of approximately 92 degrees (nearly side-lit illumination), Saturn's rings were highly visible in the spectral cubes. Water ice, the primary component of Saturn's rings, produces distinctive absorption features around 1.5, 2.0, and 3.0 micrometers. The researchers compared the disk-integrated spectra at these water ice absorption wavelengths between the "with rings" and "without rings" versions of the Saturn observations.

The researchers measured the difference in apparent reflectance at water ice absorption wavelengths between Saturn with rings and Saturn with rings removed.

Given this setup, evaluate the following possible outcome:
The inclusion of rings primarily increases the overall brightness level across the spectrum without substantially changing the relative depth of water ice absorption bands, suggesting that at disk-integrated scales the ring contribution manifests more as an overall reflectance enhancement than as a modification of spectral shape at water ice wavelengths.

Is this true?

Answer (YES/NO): NO